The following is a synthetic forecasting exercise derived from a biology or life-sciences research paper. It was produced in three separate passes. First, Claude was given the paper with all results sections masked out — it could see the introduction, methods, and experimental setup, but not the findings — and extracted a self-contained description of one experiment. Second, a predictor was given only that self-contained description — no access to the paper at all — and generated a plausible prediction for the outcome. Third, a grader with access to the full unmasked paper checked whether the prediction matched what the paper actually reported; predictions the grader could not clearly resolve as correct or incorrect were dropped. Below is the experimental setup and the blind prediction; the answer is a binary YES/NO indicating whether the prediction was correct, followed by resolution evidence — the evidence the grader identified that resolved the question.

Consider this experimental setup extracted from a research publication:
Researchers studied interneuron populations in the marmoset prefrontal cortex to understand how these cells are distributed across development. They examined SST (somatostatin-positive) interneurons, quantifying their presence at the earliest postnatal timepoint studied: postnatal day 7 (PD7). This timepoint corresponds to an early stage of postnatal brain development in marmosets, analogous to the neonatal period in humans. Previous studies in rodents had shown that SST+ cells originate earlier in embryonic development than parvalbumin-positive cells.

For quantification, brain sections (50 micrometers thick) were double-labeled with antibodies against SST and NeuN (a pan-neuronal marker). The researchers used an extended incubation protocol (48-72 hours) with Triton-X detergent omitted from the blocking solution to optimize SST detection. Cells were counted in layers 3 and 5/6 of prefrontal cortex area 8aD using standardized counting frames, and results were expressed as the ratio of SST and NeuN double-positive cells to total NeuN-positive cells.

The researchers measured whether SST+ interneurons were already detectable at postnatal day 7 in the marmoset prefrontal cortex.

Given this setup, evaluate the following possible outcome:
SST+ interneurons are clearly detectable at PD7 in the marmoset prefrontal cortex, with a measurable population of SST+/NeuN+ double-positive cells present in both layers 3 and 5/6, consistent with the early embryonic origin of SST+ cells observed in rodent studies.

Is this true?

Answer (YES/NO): YES